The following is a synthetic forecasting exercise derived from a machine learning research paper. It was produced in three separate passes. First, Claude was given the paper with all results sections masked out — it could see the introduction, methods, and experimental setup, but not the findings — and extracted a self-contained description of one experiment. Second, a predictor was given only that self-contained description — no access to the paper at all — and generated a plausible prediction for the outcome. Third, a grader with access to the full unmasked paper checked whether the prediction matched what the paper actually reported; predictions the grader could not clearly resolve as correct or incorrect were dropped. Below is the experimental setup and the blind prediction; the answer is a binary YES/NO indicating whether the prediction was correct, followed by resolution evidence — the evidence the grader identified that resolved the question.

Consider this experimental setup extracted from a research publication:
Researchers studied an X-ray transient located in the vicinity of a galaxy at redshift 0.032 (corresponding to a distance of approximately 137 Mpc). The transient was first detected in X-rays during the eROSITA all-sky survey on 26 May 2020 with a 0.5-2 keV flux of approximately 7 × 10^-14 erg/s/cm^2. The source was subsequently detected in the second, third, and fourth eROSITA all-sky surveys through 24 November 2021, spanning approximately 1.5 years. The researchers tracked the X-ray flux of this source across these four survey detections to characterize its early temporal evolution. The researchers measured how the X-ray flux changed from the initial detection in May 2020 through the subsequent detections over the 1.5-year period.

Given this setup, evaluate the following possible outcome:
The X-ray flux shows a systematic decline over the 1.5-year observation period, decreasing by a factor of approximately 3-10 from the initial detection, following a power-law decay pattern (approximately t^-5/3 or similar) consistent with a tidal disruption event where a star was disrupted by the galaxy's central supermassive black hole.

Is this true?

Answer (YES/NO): NO